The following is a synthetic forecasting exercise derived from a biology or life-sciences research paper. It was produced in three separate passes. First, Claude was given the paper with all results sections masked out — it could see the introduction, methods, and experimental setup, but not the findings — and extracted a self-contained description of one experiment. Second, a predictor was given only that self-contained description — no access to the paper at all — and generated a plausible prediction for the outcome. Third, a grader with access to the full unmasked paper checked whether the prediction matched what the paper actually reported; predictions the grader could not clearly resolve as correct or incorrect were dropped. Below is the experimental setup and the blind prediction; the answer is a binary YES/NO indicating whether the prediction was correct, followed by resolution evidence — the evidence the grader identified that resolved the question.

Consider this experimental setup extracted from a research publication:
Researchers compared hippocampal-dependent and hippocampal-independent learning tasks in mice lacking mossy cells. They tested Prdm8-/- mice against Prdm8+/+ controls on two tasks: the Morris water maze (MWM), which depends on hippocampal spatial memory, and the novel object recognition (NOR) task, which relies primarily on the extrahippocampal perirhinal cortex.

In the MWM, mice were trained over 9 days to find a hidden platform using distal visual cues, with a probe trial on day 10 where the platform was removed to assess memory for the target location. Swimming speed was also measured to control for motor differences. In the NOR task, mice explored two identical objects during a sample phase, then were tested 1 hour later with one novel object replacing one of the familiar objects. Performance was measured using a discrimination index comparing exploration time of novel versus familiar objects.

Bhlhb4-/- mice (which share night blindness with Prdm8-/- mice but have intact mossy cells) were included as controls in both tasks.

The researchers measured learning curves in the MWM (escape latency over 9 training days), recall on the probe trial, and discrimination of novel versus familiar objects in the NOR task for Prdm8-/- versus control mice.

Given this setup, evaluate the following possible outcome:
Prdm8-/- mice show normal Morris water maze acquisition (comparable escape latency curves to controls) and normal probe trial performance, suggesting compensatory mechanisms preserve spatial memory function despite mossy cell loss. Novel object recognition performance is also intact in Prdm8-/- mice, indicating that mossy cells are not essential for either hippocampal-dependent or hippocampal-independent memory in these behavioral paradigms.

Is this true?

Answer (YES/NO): NO